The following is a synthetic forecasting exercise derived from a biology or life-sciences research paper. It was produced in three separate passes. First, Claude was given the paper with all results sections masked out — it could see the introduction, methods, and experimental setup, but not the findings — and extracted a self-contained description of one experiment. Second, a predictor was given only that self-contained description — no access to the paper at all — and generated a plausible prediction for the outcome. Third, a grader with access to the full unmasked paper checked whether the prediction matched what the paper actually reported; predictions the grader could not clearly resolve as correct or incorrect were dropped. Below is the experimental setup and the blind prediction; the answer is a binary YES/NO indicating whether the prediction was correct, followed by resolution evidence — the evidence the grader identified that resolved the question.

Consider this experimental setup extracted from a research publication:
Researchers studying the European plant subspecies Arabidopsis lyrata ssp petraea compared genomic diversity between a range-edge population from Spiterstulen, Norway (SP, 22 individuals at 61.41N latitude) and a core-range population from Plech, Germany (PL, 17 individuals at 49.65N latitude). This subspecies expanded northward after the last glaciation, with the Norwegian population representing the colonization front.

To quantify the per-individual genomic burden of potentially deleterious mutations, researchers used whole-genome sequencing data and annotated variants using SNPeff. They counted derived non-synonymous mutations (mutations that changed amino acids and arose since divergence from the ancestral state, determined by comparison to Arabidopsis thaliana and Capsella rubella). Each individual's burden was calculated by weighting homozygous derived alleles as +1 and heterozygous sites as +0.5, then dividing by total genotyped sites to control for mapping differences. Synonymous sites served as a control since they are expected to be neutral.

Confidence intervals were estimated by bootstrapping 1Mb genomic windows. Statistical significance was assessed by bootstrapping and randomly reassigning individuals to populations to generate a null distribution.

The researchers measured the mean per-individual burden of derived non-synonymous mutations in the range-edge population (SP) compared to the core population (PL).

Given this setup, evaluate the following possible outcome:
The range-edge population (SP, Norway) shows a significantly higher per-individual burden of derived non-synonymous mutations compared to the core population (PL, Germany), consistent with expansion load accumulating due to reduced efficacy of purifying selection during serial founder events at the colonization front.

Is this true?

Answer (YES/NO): YES